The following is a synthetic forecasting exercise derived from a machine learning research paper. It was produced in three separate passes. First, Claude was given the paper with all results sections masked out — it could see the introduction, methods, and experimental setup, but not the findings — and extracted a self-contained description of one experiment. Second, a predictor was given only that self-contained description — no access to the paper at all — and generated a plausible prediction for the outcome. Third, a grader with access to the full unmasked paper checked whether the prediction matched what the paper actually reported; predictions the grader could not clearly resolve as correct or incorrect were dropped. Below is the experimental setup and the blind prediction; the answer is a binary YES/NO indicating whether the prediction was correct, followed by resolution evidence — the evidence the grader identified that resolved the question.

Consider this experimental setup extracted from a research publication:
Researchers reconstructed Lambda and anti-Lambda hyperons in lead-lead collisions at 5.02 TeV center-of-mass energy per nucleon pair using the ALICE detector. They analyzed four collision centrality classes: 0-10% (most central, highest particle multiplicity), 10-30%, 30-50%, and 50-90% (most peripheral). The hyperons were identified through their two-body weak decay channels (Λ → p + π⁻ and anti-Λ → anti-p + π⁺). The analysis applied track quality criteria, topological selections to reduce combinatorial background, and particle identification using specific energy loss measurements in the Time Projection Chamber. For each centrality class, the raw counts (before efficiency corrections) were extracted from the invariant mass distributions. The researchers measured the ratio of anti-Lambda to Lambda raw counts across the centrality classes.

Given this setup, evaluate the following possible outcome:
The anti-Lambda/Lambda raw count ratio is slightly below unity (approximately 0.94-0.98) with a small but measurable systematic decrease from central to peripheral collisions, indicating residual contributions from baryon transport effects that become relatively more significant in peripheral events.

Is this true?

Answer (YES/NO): NO